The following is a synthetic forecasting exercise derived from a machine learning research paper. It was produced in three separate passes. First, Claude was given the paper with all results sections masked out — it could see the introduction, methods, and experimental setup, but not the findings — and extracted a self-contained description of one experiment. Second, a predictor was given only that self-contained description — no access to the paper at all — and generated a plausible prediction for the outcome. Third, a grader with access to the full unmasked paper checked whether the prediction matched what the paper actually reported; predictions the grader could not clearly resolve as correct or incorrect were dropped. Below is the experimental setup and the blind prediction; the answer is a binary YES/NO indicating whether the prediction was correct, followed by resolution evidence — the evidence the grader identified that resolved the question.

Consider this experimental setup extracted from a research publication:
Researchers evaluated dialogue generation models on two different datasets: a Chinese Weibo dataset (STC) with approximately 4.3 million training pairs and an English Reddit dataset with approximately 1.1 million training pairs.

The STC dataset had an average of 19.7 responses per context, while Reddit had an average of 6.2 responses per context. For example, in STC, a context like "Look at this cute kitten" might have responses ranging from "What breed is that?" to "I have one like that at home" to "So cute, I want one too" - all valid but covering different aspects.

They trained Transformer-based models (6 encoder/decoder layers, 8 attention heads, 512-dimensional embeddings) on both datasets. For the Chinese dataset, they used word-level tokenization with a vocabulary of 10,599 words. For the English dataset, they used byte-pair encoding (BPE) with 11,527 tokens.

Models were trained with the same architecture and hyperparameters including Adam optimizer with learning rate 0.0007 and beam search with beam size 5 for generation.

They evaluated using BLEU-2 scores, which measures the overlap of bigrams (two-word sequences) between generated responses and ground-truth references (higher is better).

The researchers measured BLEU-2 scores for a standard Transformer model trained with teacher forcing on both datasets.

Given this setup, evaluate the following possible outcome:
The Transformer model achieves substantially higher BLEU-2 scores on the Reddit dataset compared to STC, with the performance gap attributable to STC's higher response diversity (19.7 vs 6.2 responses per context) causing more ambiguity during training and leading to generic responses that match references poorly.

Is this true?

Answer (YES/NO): NO